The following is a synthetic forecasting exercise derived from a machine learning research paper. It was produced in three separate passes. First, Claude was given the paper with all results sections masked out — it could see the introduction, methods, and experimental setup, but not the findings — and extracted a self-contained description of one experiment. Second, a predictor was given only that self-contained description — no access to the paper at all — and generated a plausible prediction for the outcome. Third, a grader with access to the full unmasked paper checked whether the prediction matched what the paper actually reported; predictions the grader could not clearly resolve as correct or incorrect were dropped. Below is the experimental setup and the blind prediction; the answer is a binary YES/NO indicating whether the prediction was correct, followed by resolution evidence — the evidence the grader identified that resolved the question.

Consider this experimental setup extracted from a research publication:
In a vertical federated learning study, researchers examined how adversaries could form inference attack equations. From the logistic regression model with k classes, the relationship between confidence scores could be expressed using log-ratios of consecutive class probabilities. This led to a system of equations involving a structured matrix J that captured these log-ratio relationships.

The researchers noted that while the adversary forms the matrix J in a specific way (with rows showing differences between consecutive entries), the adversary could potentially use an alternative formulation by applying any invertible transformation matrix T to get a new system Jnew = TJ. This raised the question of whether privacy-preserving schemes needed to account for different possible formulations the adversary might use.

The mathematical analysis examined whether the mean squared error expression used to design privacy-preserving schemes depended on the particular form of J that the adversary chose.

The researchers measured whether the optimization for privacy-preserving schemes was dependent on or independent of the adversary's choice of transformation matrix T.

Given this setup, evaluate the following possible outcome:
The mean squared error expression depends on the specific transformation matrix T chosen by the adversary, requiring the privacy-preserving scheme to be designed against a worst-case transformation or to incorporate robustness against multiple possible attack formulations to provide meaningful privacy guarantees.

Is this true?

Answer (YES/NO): NO